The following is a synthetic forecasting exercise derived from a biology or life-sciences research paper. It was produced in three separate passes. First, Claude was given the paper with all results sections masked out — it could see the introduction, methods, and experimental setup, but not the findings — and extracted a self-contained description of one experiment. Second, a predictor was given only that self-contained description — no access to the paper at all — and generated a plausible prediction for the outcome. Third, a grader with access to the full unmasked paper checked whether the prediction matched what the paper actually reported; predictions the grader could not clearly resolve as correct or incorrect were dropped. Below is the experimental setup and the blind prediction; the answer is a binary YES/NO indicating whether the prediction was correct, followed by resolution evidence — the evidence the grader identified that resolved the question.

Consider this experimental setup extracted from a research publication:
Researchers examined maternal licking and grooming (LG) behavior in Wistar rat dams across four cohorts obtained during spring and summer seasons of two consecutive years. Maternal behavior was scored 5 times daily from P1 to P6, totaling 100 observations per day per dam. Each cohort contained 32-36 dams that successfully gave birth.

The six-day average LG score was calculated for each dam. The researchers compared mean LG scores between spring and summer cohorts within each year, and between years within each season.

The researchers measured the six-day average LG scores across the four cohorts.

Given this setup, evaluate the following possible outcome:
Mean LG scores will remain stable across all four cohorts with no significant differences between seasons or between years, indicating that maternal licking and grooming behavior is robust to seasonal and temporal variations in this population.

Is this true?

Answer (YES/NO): NO